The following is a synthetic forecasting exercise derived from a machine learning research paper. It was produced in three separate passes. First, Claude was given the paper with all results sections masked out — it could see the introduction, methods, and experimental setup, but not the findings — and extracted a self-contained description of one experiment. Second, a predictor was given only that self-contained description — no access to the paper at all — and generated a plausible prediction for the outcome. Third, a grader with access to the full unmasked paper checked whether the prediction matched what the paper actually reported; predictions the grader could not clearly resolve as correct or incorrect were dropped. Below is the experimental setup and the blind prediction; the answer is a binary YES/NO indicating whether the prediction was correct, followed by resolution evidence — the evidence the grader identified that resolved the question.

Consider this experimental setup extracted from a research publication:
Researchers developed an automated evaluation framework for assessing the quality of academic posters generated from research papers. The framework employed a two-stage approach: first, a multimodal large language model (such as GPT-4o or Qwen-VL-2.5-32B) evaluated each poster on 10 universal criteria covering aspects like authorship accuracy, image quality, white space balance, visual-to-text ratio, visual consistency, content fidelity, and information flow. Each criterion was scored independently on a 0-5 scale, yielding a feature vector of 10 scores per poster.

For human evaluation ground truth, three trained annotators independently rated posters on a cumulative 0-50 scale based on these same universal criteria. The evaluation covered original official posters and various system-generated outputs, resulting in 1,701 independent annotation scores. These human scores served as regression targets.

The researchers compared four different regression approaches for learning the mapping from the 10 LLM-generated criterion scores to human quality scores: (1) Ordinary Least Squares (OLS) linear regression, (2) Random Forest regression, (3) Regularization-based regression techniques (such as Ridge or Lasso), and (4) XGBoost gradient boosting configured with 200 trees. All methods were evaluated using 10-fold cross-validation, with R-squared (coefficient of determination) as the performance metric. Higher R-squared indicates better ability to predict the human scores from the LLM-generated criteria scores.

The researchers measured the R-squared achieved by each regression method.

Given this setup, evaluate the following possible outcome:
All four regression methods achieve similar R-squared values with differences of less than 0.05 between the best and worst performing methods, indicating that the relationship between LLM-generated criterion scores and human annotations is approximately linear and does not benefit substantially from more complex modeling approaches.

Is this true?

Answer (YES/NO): NO